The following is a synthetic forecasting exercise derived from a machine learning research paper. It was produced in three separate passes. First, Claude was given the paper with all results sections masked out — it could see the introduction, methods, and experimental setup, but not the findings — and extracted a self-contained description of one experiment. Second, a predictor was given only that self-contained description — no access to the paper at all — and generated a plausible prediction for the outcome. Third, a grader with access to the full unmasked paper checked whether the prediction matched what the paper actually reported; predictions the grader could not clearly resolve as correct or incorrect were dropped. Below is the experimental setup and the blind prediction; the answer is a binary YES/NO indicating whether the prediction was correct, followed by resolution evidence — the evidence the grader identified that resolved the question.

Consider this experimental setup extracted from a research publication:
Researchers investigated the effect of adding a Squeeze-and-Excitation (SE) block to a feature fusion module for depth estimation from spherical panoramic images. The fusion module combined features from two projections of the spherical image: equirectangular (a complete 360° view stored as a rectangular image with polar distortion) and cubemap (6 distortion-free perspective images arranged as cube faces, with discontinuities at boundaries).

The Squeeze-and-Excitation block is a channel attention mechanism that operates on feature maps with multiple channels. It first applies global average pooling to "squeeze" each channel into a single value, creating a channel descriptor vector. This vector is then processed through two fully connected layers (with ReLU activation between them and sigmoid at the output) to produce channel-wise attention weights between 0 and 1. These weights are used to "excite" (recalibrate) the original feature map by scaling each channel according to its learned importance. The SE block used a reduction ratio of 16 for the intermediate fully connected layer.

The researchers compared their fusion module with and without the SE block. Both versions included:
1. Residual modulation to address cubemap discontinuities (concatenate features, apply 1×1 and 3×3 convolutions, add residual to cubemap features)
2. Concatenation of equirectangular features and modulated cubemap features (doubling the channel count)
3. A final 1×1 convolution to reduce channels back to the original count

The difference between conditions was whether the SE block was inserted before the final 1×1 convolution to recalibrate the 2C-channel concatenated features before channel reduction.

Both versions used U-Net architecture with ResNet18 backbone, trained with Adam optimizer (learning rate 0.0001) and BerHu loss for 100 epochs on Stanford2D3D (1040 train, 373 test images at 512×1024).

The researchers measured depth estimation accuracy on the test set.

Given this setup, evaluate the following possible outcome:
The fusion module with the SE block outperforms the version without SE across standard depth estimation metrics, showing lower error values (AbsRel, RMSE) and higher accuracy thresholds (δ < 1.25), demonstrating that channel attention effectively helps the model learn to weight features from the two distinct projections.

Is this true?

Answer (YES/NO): YES